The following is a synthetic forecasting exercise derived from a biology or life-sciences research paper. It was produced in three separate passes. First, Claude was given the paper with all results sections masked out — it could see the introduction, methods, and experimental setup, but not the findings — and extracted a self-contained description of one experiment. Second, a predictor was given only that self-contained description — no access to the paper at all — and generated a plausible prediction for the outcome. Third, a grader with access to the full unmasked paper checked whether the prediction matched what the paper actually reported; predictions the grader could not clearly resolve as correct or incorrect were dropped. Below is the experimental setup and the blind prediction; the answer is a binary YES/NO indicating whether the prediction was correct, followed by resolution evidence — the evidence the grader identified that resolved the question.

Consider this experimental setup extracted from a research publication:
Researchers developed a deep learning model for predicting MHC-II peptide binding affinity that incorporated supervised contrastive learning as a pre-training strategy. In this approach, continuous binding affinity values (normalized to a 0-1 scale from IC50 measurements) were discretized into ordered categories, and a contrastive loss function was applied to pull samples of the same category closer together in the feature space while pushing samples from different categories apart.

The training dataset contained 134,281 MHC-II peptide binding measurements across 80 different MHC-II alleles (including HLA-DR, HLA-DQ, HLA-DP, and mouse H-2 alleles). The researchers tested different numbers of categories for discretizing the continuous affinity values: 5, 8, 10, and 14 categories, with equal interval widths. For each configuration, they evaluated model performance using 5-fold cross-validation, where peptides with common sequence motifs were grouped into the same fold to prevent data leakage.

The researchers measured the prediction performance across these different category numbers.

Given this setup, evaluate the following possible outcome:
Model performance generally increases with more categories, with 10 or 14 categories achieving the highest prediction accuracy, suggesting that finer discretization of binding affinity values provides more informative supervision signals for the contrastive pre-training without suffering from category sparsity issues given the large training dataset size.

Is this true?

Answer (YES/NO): NO